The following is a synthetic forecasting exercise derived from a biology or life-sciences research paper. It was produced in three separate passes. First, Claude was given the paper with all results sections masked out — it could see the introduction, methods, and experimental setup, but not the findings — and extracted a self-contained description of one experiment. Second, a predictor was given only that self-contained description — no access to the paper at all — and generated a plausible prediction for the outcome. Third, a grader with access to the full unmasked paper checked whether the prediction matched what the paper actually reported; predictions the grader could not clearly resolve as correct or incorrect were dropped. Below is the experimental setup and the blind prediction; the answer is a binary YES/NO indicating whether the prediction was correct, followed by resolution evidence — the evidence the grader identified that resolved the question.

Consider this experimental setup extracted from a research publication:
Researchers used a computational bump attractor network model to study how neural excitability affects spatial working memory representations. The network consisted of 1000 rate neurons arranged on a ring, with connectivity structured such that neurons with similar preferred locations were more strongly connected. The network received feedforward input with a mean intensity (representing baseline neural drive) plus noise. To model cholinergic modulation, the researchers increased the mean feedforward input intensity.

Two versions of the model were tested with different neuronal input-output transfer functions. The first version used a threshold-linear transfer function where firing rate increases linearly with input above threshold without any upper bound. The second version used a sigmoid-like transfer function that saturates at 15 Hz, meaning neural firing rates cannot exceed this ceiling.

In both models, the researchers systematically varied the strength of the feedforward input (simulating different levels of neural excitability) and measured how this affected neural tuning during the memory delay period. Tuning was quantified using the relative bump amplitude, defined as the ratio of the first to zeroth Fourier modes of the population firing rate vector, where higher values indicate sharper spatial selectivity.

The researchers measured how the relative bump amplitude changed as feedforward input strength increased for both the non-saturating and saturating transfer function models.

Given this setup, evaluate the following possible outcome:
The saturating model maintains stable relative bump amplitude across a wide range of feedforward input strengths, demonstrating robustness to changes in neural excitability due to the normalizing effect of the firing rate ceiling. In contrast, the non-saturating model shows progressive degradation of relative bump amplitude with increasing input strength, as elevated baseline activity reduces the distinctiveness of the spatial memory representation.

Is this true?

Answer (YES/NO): NO